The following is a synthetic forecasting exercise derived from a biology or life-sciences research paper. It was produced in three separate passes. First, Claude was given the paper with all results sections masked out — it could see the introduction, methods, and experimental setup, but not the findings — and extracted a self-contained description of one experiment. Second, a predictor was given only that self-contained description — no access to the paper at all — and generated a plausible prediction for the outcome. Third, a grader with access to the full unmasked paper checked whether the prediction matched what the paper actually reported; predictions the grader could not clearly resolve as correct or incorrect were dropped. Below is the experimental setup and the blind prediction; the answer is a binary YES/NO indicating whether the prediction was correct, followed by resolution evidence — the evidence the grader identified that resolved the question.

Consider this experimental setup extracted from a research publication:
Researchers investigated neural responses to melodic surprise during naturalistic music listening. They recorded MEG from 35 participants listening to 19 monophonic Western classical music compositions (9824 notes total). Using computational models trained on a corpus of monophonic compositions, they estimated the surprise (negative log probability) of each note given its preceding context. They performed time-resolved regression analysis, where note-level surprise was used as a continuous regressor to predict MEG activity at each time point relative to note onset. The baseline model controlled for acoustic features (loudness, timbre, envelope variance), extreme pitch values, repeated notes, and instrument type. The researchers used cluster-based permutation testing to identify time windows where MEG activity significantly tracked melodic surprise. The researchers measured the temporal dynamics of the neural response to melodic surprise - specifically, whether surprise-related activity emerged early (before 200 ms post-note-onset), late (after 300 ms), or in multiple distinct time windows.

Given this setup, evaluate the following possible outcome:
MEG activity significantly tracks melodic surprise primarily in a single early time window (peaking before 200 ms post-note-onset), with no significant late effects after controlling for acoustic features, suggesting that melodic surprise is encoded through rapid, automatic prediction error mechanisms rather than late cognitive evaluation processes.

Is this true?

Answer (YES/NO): NO